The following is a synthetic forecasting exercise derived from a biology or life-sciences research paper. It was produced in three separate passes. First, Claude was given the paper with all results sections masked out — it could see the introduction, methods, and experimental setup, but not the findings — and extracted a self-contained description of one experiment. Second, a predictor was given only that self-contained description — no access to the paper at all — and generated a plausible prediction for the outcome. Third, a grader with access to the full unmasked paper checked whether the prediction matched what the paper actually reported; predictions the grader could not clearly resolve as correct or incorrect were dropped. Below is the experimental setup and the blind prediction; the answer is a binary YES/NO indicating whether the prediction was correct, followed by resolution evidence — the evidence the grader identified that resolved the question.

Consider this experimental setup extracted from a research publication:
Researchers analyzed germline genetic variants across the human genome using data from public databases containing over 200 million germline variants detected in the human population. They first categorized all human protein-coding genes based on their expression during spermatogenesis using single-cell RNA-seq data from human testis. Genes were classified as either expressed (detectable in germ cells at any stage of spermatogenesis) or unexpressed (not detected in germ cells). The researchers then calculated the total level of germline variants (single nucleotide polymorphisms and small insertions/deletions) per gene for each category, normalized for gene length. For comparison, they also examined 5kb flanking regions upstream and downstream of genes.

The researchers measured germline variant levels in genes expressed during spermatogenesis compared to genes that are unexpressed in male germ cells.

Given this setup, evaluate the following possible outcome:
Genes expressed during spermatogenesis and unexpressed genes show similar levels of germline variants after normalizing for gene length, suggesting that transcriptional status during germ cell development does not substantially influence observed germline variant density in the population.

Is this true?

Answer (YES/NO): NO